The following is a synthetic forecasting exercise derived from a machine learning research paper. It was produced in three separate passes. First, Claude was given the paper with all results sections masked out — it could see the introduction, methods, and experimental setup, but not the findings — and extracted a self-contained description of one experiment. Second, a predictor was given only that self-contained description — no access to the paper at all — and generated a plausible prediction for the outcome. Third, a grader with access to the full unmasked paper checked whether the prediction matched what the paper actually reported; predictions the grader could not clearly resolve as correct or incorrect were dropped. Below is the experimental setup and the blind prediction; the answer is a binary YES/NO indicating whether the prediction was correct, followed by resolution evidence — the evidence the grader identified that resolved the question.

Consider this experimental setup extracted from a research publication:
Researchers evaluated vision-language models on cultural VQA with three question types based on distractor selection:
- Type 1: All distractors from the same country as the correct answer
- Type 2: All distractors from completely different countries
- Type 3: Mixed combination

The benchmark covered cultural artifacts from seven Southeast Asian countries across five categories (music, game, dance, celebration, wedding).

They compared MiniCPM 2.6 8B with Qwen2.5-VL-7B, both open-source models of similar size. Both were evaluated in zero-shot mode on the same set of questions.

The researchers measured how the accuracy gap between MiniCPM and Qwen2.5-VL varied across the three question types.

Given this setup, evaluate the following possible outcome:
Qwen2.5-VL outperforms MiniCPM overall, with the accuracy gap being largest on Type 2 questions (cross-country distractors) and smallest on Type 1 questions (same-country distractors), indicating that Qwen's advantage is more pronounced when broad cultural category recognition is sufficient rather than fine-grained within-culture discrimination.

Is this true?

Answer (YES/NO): YES